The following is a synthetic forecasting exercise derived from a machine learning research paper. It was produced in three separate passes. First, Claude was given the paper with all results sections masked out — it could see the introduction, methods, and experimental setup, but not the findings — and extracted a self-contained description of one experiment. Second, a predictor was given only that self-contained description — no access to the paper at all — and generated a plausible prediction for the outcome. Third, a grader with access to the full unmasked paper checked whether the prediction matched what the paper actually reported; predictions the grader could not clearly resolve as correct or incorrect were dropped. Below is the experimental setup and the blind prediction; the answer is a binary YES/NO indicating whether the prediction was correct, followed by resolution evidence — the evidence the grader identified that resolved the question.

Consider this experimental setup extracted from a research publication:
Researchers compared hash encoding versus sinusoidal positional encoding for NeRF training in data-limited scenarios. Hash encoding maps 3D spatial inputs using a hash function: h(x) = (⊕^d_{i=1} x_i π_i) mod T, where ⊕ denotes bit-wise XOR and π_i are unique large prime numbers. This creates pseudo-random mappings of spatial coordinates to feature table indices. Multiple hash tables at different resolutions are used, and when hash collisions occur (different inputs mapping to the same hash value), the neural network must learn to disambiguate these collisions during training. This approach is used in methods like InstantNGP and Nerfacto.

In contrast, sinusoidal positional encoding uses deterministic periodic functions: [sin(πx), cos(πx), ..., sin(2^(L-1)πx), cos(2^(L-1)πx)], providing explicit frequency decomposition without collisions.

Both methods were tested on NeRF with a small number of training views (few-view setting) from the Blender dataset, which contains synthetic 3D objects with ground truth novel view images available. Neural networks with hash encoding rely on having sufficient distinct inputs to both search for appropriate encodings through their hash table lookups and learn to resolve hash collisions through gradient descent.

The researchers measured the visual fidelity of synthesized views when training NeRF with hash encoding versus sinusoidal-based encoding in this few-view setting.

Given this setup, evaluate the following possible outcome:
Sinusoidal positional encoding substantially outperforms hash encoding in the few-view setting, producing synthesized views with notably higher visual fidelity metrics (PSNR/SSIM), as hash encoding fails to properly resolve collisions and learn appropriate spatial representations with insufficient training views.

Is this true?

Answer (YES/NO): YES